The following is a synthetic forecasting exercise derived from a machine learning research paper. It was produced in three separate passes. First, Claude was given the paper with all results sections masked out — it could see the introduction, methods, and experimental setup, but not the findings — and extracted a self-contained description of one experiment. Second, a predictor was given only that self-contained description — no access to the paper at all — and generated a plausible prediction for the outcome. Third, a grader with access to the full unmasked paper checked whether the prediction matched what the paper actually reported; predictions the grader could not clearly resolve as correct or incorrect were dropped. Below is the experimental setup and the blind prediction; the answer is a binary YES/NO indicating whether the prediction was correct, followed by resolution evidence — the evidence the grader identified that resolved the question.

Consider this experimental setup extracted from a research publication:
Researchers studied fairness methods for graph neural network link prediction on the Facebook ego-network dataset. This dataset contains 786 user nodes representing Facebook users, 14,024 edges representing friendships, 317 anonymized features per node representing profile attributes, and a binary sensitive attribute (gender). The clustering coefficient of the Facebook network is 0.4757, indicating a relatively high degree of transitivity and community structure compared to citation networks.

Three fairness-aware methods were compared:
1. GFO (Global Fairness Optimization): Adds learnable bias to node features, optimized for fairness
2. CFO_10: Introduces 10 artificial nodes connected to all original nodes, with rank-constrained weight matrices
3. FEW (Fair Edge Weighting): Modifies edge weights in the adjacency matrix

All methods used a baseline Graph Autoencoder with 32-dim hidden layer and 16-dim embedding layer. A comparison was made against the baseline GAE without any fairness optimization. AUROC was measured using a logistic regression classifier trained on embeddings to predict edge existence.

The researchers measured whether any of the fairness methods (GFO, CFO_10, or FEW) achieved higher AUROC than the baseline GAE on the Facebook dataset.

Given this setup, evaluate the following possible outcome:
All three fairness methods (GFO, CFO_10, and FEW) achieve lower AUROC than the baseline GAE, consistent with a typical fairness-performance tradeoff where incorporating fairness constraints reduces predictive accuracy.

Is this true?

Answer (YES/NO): NO